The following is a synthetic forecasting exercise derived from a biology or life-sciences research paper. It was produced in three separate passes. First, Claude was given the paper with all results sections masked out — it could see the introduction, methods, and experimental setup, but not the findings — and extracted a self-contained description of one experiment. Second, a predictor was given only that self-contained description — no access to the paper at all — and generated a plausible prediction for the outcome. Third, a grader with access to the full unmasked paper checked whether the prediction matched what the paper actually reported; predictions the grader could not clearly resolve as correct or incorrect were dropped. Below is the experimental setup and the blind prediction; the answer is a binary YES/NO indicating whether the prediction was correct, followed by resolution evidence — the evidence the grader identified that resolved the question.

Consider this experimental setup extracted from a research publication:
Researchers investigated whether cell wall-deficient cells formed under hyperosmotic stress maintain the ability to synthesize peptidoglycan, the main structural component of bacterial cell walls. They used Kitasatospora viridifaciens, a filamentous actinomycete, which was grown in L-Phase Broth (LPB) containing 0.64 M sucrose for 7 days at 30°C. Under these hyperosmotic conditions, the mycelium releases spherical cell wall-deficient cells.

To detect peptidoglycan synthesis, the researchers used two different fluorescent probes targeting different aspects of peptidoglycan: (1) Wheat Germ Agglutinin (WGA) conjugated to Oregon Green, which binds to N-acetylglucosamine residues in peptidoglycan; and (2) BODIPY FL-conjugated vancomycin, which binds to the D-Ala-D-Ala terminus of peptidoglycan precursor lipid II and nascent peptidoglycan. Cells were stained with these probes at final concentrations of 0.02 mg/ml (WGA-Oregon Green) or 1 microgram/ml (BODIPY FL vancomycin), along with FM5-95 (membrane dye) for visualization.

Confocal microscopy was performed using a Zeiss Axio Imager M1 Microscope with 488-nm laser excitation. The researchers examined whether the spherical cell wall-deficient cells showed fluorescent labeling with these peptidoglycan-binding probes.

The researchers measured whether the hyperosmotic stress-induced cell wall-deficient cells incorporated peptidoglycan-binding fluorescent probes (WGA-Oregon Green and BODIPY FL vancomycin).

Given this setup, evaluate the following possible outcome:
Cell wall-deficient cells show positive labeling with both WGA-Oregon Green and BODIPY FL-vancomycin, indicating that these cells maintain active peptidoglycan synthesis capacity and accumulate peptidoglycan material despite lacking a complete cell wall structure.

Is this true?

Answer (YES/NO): YES